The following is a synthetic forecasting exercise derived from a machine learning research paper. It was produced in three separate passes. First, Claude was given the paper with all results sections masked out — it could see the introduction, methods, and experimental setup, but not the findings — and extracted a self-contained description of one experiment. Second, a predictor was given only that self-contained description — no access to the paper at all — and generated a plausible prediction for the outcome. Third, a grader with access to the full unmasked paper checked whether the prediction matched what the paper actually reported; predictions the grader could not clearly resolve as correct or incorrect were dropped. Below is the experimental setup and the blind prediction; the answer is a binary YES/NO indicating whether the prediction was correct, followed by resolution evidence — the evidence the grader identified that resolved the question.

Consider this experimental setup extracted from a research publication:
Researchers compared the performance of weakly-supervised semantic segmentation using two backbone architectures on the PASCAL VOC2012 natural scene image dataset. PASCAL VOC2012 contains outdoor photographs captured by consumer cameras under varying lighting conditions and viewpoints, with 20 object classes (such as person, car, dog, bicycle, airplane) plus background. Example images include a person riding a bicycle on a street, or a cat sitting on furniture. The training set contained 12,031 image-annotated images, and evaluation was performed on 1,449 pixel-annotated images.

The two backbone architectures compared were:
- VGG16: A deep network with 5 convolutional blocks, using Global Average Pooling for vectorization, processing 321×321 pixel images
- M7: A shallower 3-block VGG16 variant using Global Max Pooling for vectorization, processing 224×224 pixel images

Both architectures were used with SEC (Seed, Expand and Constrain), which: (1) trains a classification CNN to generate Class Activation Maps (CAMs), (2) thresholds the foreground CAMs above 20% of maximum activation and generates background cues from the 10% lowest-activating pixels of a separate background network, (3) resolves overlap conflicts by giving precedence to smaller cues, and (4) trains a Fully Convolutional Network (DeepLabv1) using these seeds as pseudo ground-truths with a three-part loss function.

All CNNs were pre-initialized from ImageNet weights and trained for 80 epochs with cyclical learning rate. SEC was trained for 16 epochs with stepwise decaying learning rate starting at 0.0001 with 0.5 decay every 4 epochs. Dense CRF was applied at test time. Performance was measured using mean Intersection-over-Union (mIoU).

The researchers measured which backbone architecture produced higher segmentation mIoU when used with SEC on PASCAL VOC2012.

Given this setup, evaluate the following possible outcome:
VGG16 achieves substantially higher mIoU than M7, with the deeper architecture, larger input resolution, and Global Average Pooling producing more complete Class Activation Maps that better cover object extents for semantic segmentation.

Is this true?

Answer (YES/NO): NO